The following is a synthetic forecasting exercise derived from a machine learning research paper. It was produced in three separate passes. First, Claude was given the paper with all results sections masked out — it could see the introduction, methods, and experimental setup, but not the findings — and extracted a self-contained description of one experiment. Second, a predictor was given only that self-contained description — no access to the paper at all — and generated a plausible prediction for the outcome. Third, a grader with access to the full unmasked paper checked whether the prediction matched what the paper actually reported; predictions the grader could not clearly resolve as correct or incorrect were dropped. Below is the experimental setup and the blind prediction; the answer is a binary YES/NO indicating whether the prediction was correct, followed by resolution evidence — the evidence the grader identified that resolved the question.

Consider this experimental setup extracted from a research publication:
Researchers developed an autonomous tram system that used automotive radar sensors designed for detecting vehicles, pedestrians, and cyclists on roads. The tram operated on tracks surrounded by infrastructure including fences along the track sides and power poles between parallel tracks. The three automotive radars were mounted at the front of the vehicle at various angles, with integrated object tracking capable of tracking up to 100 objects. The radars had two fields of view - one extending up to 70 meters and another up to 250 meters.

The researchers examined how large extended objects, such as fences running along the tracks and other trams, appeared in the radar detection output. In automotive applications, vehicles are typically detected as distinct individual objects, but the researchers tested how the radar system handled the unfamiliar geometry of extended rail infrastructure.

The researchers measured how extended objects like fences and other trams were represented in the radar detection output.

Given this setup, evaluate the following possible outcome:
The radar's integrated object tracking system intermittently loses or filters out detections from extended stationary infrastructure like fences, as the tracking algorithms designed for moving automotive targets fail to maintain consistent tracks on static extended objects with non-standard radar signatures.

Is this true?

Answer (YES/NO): NO